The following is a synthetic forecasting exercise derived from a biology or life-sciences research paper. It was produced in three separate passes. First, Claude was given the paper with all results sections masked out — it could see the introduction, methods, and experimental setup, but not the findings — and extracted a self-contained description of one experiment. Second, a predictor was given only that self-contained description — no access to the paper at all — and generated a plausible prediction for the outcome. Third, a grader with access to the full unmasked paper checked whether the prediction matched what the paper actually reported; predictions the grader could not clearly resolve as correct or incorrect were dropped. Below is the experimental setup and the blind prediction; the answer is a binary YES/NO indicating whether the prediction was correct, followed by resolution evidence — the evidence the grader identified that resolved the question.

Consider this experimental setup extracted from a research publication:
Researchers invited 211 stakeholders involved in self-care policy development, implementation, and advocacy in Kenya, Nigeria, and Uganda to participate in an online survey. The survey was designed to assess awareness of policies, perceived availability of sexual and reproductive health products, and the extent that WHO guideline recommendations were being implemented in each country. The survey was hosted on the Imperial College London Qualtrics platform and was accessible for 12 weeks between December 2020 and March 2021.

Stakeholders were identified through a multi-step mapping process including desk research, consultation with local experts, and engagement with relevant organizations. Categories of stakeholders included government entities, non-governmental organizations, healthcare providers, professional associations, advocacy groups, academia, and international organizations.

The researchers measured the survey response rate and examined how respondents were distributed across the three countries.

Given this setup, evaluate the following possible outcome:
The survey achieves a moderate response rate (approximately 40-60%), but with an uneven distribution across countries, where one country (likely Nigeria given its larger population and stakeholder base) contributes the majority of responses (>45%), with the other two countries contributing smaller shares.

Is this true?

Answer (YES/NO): NO